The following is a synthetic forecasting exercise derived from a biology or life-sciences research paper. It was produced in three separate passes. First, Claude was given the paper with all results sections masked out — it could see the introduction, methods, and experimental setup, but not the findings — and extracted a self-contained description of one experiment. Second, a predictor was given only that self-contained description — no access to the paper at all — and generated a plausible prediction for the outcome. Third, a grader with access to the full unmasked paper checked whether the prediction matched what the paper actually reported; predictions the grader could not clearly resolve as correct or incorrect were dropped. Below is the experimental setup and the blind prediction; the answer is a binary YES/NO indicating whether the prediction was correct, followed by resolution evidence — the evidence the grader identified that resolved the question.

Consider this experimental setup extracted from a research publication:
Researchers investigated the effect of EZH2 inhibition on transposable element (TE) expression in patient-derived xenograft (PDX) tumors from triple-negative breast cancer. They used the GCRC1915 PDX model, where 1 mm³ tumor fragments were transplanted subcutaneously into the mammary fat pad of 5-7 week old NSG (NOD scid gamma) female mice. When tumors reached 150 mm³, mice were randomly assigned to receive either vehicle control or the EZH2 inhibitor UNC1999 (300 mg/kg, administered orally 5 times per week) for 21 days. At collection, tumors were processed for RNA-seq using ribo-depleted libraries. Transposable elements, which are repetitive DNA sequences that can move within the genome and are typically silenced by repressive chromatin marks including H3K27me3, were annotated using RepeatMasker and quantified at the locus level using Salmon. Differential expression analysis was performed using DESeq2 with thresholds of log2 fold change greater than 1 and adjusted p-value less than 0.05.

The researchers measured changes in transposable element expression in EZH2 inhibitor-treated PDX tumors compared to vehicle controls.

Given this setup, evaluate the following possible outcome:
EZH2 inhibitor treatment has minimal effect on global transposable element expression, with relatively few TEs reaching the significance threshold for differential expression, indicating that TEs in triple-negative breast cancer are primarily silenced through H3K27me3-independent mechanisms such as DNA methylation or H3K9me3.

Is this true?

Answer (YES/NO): NO